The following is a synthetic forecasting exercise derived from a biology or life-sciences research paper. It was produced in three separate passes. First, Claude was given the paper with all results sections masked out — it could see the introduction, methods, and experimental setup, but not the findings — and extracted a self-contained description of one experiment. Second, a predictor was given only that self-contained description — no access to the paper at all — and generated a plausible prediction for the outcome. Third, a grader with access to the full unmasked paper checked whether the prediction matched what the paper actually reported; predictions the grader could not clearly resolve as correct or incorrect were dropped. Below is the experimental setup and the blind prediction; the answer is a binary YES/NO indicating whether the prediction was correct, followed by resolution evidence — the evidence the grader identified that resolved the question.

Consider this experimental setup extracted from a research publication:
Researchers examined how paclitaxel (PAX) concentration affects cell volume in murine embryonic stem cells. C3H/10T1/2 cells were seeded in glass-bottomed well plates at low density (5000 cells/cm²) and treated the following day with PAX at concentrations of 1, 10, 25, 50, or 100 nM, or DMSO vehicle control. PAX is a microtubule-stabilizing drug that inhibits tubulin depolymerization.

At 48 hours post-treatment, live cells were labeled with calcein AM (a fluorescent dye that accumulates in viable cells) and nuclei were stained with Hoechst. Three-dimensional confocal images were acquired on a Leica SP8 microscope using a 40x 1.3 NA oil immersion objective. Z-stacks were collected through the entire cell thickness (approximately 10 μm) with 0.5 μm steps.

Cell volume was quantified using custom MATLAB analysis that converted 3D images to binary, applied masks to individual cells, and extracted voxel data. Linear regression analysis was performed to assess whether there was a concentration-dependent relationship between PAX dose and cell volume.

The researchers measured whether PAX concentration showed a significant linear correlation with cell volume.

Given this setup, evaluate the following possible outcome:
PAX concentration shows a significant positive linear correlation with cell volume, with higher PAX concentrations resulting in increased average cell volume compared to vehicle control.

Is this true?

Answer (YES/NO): YES